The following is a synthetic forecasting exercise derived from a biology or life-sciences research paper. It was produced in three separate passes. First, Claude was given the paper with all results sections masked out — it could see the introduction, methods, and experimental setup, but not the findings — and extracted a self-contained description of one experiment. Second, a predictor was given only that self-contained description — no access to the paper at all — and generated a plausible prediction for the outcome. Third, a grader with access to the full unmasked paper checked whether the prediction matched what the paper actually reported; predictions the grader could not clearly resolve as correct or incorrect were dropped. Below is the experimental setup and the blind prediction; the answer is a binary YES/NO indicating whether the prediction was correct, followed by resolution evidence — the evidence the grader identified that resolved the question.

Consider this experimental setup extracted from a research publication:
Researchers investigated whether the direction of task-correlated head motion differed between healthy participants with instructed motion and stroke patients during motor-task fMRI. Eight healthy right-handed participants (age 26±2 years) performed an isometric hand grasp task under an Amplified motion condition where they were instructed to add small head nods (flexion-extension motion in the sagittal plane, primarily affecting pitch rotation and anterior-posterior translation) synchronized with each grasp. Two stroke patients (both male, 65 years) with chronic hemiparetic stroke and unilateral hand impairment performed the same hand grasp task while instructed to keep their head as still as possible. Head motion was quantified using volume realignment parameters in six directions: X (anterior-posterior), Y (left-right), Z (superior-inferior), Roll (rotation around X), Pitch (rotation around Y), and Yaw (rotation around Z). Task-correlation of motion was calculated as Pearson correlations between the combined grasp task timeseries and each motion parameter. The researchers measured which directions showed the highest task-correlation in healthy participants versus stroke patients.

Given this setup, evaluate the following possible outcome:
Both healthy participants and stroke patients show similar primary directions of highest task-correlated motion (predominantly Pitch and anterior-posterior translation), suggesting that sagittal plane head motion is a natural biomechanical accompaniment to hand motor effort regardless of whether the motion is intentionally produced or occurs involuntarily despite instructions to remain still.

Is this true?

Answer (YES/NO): NO